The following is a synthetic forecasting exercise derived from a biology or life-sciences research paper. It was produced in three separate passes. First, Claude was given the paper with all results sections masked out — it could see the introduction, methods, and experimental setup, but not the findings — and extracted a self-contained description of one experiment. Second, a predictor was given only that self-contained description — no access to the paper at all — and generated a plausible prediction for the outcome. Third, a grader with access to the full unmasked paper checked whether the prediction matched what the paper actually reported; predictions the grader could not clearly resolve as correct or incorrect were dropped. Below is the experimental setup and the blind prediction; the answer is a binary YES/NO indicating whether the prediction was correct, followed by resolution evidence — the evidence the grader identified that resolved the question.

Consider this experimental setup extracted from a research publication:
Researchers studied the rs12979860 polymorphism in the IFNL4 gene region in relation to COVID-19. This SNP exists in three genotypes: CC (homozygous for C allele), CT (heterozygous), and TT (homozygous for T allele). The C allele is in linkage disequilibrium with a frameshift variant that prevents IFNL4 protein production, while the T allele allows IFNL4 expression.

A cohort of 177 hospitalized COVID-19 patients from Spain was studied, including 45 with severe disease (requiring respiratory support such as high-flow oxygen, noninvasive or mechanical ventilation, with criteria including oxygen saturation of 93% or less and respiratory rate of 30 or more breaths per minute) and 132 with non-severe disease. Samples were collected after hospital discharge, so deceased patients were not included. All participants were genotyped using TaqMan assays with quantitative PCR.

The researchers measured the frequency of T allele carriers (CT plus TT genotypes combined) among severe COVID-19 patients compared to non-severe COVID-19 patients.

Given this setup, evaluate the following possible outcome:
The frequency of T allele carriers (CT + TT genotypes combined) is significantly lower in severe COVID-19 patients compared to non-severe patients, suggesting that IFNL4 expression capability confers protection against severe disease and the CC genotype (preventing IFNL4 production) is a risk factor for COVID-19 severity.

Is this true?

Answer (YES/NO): NO